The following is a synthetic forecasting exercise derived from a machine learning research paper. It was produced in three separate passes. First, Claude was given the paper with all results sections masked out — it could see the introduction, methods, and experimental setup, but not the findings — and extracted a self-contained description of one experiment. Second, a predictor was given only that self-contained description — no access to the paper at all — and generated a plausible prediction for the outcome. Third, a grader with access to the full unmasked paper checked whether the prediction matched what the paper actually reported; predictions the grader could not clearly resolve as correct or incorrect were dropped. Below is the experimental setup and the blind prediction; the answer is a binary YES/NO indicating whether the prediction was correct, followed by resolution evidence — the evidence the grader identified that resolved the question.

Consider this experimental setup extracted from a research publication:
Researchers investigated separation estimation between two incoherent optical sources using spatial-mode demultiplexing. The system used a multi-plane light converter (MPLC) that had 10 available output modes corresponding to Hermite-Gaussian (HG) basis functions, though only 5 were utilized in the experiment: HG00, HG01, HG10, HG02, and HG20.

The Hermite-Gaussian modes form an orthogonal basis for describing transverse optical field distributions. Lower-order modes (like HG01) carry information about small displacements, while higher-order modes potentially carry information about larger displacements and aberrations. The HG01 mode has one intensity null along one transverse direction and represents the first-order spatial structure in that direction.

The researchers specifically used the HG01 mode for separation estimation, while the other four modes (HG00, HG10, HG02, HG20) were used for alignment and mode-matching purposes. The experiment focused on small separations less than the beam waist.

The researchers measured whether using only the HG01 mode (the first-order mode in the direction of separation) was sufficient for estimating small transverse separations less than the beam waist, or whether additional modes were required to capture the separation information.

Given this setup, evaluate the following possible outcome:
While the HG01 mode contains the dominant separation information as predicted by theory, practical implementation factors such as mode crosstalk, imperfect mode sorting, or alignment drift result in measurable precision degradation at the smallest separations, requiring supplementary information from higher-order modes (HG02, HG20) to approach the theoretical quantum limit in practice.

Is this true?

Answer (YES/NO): NO